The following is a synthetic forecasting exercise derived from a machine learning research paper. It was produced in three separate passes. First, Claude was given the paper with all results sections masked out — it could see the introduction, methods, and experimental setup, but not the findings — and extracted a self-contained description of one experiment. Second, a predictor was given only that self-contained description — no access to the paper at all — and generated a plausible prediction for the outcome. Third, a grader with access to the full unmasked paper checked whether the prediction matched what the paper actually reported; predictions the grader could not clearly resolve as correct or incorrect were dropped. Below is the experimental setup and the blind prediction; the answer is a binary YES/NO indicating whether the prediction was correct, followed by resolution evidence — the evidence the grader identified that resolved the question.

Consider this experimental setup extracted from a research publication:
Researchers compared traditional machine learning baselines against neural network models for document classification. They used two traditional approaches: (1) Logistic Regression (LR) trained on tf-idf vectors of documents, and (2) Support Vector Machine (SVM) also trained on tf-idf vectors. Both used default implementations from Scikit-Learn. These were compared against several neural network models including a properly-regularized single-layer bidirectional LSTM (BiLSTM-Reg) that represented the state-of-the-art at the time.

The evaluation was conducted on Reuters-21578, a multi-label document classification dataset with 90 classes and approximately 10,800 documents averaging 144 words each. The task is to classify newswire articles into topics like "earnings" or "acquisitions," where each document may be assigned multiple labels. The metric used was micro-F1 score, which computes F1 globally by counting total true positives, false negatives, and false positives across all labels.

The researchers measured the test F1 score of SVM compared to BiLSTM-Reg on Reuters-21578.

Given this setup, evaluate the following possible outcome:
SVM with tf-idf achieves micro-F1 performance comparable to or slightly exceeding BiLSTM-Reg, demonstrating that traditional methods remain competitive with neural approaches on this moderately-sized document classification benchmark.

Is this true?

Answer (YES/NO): NO